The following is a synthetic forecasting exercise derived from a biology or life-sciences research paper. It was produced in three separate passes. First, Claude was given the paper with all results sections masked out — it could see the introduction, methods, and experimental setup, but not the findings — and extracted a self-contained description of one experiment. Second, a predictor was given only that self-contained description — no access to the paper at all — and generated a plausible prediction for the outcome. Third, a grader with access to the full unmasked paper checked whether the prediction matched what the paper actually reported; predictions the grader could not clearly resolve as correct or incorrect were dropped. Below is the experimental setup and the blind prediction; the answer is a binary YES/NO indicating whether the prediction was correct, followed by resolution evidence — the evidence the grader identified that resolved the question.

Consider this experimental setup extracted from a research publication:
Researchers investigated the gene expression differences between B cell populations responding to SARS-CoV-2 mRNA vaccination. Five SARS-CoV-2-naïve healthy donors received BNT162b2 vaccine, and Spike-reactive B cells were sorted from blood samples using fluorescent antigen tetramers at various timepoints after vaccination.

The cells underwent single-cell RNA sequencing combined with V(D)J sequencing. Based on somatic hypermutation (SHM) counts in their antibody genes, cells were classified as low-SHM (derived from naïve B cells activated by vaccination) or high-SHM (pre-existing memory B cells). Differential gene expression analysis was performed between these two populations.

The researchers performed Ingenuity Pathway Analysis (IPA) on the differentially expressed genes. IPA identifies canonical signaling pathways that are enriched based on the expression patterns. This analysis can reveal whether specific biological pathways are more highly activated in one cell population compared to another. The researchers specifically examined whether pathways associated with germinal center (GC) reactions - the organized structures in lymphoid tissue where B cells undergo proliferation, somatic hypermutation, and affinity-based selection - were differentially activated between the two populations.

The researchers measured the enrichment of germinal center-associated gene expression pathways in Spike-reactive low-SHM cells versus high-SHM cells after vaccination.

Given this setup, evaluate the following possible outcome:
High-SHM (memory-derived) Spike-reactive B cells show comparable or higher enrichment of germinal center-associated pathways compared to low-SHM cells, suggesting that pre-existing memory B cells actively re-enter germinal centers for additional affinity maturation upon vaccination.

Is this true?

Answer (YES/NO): NO